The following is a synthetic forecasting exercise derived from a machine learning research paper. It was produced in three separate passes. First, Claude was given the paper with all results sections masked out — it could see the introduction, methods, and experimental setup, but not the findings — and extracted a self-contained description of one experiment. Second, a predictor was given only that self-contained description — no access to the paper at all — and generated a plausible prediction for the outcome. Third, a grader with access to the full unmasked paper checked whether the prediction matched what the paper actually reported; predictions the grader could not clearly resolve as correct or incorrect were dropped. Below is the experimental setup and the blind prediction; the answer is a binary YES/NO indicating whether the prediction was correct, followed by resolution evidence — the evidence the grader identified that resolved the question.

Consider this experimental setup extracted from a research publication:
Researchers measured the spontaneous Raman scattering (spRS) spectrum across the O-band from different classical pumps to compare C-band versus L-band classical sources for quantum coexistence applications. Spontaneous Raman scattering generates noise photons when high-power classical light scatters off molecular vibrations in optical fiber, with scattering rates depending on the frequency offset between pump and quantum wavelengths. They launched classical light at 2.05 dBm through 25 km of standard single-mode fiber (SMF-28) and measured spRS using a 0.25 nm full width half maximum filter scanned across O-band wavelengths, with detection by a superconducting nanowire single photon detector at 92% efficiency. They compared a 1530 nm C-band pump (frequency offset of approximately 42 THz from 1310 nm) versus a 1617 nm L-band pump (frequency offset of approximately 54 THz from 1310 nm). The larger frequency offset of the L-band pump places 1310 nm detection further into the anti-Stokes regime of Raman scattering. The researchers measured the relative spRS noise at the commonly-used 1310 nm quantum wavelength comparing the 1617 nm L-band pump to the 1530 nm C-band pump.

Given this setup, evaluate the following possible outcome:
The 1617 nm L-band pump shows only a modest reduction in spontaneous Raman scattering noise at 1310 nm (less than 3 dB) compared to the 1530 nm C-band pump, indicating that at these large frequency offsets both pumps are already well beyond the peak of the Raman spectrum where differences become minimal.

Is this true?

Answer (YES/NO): NO